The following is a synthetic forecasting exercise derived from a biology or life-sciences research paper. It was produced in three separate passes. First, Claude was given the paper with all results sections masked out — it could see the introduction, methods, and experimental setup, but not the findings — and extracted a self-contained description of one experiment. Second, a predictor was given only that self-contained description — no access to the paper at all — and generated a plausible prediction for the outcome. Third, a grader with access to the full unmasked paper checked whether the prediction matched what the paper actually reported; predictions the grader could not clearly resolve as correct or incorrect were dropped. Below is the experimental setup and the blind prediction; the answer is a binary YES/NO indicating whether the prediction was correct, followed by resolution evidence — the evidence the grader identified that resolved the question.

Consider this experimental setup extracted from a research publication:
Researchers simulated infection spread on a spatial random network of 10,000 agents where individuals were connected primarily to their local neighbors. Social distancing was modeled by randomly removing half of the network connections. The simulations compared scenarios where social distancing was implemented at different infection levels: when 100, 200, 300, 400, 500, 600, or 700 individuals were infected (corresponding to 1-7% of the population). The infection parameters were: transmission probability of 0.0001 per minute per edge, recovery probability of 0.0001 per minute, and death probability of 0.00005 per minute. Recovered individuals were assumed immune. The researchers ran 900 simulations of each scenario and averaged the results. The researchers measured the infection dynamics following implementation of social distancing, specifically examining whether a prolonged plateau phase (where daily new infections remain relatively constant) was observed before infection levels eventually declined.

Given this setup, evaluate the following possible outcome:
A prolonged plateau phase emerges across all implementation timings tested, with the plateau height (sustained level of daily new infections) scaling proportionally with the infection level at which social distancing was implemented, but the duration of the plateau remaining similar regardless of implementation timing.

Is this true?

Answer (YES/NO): NO